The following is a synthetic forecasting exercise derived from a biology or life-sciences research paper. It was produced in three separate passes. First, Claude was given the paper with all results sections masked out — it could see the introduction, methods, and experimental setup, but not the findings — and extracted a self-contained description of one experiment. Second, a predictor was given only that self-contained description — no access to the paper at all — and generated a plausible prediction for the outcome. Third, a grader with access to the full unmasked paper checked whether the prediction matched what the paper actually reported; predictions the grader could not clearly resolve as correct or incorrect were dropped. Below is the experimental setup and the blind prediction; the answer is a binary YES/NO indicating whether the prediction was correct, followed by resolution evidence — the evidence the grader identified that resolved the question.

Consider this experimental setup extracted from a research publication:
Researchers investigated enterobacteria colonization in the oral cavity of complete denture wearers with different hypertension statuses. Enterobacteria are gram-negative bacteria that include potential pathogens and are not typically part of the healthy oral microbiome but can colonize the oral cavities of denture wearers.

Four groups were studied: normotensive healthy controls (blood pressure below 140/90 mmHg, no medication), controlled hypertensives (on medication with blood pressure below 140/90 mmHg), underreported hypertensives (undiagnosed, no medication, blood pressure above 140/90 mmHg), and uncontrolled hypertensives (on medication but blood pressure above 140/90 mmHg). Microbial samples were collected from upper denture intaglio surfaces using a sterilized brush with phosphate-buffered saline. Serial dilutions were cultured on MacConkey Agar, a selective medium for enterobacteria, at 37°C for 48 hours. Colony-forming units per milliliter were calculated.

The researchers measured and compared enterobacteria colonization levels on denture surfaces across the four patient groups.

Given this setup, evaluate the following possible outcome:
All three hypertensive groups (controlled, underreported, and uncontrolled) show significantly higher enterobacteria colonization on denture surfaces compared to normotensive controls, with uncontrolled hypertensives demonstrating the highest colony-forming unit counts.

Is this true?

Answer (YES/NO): NO